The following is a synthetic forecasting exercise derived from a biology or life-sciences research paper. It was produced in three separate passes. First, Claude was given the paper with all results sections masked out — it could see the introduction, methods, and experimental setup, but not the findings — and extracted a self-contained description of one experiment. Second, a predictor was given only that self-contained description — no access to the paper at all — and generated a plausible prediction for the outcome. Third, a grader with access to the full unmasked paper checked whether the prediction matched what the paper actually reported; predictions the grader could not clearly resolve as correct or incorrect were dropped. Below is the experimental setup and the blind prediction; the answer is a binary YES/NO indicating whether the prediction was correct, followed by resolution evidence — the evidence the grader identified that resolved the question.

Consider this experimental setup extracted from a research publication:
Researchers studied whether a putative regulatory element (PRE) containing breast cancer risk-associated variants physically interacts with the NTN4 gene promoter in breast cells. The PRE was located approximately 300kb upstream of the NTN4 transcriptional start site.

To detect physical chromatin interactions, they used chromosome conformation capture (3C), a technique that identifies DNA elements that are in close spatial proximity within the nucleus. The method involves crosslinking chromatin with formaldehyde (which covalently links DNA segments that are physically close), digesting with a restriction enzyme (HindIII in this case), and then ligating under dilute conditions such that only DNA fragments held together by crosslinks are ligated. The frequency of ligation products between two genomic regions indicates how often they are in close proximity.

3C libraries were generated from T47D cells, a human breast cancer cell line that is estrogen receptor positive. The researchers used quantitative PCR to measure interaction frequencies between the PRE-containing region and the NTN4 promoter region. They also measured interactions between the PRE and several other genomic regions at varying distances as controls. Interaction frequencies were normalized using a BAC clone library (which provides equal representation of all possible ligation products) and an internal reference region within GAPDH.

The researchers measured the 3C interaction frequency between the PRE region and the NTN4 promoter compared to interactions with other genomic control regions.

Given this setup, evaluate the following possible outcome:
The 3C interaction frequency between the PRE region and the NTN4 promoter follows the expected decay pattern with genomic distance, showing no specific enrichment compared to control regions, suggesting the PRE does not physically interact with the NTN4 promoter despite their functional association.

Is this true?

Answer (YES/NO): NO